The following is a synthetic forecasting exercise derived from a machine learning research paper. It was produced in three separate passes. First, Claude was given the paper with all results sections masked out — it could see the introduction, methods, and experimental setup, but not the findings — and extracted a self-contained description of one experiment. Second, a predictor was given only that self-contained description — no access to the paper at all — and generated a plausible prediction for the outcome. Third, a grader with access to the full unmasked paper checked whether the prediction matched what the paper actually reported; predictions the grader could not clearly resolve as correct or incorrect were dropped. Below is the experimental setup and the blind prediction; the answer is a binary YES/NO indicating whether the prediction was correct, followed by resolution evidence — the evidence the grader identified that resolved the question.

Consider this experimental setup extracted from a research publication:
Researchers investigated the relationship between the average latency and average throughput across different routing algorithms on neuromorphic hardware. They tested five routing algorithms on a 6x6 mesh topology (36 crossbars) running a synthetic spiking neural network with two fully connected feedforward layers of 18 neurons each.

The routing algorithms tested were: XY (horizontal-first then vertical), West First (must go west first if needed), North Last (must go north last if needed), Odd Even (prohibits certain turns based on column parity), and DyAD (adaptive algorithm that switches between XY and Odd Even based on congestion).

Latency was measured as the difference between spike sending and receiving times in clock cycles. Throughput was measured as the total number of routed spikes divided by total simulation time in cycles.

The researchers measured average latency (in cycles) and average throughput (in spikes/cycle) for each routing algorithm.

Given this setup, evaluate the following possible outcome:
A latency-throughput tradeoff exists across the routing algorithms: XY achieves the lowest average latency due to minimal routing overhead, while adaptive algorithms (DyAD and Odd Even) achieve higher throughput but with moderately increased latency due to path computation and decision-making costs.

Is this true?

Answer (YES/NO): NO